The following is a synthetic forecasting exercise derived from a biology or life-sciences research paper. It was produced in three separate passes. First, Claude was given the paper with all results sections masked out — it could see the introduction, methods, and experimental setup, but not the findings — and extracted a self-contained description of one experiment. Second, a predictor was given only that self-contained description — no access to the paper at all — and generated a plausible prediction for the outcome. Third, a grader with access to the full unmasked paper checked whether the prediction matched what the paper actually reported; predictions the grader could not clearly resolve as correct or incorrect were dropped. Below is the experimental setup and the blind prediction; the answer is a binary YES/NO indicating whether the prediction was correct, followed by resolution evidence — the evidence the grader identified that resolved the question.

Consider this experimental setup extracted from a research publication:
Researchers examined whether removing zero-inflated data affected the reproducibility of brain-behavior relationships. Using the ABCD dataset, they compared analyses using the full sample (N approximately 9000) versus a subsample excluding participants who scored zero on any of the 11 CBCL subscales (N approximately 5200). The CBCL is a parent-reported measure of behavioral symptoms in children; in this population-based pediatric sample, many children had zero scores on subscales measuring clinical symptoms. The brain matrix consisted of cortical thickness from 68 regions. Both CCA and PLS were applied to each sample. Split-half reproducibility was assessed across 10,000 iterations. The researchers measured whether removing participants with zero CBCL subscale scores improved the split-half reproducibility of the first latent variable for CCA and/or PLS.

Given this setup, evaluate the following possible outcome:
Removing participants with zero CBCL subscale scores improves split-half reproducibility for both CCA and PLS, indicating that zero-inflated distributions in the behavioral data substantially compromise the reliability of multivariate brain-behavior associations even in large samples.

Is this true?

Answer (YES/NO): NO